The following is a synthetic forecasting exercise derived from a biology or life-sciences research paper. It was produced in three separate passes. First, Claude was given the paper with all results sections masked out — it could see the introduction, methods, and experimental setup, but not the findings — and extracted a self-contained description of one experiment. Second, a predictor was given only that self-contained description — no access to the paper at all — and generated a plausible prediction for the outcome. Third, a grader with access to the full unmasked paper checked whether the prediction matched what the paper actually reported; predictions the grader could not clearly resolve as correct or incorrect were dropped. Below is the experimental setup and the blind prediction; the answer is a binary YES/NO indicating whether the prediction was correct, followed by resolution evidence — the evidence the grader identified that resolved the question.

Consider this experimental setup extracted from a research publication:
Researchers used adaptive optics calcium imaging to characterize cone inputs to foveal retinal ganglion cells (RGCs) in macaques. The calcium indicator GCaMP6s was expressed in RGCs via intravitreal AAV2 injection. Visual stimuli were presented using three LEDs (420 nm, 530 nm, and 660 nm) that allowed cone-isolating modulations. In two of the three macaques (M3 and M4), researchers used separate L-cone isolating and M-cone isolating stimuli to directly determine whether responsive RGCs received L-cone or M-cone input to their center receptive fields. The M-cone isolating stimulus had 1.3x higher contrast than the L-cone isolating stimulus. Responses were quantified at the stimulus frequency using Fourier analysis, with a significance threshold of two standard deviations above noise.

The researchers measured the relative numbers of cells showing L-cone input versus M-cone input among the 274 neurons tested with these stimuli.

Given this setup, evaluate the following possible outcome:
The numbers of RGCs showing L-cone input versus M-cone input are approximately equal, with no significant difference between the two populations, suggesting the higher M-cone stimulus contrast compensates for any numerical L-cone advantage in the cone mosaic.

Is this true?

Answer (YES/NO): NO